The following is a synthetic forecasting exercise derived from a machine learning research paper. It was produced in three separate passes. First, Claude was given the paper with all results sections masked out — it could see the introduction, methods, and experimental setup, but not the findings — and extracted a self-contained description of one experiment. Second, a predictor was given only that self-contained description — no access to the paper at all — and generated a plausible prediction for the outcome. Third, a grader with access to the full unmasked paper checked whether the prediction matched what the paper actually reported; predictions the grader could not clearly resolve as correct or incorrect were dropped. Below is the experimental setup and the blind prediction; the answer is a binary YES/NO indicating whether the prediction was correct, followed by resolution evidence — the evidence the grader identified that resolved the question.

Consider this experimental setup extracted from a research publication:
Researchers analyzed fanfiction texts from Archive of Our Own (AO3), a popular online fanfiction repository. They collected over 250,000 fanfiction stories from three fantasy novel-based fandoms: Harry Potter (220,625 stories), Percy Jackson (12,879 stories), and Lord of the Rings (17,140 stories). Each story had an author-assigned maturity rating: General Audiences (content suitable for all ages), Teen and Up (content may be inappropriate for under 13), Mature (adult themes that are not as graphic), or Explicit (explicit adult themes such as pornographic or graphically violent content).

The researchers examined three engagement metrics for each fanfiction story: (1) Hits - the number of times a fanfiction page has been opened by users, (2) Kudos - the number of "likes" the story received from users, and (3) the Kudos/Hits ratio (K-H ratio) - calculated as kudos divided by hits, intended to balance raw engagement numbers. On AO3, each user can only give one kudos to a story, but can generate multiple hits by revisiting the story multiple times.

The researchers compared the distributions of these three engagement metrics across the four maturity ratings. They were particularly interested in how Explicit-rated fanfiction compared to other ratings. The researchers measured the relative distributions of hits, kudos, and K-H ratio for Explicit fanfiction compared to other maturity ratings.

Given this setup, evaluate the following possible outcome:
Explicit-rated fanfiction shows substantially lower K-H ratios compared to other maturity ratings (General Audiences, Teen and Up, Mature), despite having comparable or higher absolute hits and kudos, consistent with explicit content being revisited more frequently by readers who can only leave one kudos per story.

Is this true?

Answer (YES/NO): YES